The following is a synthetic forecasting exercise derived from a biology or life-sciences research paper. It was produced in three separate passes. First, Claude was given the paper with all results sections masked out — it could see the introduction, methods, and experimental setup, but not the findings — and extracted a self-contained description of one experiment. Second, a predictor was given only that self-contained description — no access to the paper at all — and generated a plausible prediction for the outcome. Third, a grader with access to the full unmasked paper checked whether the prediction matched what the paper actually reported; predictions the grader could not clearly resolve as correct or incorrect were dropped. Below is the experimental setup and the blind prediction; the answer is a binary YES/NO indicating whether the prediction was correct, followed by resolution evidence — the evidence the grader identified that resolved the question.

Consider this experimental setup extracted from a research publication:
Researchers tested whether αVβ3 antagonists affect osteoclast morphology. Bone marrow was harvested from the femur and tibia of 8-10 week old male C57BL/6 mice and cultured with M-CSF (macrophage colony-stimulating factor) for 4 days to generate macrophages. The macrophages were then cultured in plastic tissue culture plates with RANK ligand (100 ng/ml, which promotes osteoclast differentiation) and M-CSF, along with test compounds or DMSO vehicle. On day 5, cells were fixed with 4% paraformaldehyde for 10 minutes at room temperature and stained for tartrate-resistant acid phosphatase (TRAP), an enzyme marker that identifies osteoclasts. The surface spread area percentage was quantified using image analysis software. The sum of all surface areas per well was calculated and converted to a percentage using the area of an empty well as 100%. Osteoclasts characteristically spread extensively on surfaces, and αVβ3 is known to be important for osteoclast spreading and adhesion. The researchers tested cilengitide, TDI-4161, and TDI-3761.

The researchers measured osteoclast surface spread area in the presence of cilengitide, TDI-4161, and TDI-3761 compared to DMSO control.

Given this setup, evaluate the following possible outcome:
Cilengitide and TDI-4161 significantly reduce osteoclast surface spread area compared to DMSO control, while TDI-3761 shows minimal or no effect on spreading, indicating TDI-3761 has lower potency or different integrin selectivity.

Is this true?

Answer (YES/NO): NO